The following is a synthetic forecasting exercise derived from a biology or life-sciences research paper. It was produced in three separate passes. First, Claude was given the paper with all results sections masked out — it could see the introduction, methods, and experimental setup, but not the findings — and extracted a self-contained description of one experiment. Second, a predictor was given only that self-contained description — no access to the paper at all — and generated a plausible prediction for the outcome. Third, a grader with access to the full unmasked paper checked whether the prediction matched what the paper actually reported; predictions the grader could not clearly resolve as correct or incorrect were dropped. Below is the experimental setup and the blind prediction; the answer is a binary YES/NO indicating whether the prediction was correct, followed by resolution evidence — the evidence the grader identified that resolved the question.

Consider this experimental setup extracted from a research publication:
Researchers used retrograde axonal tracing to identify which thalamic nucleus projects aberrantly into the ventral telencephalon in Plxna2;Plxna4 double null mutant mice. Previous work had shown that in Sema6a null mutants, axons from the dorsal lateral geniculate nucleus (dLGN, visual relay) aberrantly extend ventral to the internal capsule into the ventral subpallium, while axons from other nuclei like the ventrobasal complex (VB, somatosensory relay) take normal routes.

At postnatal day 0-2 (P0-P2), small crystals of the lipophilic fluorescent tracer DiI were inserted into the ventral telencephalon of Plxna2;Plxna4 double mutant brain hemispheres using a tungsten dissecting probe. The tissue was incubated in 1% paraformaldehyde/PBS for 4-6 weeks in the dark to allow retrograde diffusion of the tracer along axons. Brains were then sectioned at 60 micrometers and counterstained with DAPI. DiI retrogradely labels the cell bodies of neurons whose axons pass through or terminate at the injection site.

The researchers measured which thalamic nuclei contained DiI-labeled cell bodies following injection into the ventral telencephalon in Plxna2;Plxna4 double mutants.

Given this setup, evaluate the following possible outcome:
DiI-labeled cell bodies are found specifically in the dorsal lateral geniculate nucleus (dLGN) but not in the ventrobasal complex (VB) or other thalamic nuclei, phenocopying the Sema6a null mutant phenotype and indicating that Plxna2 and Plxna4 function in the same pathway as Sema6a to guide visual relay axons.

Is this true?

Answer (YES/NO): NO